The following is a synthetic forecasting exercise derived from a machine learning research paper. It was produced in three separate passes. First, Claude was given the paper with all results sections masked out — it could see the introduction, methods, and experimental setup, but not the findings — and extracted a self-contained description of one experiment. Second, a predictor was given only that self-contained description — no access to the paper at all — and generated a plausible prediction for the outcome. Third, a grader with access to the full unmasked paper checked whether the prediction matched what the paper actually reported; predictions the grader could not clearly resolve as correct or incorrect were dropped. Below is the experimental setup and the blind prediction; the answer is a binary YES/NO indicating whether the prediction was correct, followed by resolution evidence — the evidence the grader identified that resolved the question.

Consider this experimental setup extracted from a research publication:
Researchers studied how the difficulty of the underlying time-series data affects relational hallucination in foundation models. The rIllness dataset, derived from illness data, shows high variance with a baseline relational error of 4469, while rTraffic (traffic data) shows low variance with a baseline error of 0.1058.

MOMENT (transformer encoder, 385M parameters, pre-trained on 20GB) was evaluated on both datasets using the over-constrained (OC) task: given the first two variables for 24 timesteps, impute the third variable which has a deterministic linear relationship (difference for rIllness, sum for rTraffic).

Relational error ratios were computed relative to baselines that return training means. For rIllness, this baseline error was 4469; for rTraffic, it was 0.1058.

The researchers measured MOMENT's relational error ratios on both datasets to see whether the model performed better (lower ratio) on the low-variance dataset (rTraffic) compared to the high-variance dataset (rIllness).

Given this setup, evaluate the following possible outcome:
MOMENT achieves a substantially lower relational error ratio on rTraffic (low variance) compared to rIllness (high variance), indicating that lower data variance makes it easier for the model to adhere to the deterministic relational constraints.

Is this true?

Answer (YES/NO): YES